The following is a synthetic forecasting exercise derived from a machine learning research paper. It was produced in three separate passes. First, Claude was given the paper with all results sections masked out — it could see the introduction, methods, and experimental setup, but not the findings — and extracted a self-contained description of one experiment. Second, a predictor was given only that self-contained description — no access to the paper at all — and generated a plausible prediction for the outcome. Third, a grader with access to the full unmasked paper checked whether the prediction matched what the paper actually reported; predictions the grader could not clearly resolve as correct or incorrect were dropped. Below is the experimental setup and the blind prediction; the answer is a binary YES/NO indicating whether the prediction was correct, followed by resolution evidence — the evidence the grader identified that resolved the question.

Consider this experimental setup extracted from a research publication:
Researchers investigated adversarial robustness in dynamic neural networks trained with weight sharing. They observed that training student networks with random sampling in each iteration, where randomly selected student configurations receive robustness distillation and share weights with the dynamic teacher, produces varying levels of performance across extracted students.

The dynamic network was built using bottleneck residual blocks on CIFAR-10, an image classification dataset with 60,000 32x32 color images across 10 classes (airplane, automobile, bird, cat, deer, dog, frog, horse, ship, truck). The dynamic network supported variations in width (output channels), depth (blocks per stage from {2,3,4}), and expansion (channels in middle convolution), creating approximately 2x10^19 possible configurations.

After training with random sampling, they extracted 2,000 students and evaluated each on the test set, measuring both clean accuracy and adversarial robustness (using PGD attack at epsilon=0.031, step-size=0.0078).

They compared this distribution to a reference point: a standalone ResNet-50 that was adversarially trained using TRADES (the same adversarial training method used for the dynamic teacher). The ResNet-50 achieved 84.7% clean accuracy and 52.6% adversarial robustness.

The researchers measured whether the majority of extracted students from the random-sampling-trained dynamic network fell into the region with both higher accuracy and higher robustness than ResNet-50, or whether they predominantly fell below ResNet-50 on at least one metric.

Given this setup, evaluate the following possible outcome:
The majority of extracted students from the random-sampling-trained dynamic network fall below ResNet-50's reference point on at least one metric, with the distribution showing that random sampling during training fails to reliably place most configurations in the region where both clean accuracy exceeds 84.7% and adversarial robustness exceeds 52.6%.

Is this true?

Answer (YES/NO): YES